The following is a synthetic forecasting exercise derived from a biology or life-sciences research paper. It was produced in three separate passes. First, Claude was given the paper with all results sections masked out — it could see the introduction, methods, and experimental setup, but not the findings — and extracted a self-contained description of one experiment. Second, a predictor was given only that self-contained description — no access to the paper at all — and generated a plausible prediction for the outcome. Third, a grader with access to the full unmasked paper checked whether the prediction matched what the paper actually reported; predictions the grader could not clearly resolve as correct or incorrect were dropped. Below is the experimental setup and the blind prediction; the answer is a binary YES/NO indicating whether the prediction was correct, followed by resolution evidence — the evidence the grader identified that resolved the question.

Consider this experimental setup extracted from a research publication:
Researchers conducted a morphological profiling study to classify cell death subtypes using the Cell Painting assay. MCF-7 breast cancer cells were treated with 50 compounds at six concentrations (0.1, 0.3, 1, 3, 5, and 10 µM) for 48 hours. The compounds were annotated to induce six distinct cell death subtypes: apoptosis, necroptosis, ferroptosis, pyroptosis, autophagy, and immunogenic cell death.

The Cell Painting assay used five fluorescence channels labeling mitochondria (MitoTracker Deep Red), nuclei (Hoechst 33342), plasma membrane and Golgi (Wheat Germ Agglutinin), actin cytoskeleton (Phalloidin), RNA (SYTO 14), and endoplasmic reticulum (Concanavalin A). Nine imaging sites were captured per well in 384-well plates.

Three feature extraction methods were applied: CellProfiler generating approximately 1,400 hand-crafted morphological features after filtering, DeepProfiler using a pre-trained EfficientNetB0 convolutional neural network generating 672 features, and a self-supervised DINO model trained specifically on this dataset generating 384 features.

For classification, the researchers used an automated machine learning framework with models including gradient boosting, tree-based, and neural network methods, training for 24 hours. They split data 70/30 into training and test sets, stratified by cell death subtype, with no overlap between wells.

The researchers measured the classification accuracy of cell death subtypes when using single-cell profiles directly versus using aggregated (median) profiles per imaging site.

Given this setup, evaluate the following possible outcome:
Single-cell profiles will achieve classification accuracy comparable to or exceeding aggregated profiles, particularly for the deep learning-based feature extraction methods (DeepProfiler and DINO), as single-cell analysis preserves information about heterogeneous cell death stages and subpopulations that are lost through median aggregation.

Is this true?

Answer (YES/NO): NO